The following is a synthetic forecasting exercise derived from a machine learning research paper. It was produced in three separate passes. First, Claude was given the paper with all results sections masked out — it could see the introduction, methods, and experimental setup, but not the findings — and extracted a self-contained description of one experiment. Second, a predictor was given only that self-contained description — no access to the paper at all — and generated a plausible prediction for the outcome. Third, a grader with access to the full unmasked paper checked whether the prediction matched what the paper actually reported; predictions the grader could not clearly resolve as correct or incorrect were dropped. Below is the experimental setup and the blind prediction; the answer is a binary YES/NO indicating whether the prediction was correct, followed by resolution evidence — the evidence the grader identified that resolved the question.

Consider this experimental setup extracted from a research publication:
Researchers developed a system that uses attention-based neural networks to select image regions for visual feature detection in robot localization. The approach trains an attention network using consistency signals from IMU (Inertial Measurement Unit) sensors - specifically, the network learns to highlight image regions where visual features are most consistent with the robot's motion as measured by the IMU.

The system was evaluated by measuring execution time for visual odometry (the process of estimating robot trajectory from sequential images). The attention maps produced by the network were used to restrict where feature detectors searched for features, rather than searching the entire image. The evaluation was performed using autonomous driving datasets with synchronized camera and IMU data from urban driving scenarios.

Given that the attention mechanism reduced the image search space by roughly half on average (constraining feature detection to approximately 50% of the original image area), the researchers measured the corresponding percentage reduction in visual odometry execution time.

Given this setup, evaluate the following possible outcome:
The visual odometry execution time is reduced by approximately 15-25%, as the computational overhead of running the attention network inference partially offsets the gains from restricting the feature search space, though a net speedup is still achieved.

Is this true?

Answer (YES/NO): NO